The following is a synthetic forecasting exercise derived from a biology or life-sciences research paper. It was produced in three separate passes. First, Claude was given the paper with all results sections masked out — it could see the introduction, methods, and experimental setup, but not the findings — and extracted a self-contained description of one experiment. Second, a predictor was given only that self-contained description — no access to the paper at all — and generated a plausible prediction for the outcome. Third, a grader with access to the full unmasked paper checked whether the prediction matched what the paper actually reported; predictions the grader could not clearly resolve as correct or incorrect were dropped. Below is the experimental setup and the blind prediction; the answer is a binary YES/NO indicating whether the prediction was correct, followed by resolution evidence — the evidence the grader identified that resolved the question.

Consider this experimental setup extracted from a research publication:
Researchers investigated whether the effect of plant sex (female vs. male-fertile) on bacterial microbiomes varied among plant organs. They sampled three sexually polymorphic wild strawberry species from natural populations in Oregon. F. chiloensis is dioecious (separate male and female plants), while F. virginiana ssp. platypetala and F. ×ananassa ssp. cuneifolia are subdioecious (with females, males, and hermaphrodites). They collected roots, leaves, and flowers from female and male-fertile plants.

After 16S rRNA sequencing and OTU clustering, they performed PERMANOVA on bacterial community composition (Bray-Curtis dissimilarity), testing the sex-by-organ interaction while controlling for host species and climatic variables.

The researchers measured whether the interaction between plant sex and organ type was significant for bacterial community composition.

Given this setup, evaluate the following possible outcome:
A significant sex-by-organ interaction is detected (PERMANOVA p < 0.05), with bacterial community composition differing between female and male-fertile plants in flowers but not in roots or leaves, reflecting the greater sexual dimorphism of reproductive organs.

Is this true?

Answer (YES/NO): NO